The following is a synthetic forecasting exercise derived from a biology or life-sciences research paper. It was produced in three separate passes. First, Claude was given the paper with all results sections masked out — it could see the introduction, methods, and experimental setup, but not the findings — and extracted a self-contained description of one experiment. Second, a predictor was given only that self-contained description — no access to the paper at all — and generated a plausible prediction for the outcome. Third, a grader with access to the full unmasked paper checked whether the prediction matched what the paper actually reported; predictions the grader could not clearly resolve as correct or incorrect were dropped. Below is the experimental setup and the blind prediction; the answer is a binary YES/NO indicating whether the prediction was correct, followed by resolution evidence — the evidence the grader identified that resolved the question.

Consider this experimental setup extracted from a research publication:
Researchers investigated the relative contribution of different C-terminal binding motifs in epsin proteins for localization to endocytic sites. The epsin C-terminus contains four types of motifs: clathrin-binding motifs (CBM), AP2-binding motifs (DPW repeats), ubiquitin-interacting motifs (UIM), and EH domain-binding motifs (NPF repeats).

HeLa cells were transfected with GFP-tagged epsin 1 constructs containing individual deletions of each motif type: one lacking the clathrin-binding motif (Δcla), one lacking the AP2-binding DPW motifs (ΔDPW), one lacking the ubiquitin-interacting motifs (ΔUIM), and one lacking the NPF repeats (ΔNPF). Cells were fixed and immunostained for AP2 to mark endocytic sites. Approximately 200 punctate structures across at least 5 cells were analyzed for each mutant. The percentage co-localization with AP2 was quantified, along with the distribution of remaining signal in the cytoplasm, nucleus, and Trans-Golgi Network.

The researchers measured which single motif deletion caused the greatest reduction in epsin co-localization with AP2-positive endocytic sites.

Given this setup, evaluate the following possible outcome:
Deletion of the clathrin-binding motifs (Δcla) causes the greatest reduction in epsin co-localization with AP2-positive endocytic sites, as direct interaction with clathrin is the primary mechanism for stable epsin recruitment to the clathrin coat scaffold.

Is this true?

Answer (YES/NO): NO